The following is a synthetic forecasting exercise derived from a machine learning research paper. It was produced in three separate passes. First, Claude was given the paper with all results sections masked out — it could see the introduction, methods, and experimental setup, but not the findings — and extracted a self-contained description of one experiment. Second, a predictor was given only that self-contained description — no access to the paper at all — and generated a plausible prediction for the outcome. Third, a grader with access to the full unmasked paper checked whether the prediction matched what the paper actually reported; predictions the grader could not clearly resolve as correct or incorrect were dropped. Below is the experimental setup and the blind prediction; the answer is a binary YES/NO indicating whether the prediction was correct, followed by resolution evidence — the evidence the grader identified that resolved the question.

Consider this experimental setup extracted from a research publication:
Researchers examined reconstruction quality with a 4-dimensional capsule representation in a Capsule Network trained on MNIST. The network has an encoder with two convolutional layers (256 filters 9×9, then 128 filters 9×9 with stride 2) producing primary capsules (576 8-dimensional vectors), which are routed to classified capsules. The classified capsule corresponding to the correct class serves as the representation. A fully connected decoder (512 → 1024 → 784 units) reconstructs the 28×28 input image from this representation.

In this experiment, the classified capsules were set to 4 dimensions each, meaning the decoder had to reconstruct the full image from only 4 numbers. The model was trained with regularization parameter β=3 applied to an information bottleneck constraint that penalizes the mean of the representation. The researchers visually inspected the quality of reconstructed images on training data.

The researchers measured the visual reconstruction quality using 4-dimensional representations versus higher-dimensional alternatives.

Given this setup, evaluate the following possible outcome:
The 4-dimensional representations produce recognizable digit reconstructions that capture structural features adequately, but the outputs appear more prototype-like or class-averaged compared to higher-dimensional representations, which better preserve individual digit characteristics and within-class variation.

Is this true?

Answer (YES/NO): NO